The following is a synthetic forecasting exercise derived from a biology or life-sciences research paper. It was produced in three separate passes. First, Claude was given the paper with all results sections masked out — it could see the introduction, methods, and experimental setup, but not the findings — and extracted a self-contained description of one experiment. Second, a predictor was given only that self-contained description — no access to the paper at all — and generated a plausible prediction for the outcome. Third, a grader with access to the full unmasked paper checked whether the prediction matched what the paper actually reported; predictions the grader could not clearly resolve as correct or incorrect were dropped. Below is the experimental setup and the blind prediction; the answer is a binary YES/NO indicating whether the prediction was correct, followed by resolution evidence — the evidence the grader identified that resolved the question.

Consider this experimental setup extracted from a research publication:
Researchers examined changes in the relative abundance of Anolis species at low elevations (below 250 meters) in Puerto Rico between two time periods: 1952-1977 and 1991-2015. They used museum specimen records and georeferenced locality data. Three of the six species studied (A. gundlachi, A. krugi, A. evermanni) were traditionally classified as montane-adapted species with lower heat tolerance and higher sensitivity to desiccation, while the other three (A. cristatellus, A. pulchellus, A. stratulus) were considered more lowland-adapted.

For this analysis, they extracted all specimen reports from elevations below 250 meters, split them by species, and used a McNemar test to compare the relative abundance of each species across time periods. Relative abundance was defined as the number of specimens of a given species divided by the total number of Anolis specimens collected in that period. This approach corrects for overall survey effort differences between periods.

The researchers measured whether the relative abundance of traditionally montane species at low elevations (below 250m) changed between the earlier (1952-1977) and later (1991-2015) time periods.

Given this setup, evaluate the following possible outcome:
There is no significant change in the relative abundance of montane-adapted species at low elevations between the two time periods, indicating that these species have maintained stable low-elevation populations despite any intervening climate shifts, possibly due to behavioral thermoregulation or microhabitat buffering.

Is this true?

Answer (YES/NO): NO